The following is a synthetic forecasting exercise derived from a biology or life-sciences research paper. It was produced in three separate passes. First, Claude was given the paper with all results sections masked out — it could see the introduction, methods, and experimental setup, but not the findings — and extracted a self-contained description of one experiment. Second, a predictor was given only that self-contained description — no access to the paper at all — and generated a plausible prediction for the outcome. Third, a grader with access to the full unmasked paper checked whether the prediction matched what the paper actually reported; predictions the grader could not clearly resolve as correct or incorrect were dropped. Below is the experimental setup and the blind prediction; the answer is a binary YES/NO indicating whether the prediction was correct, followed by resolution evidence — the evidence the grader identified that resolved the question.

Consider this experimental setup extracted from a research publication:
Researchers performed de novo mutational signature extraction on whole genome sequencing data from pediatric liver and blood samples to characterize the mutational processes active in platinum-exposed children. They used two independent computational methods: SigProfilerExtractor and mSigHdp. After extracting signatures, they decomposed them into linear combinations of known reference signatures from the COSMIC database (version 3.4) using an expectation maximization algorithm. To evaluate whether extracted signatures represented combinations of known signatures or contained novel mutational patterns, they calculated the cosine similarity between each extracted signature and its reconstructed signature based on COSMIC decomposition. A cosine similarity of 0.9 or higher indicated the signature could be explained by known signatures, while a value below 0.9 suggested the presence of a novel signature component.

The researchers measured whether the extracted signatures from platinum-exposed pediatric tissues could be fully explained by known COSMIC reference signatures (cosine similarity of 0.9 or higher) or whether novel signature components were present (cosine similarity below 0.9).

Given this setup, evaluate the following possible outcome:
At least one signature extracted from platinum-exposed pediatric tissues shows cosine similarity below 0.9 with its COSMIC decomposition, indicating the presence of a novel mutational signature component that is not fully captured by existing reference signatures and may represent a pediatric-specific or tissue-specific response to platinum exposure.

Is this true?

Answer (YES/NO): YES